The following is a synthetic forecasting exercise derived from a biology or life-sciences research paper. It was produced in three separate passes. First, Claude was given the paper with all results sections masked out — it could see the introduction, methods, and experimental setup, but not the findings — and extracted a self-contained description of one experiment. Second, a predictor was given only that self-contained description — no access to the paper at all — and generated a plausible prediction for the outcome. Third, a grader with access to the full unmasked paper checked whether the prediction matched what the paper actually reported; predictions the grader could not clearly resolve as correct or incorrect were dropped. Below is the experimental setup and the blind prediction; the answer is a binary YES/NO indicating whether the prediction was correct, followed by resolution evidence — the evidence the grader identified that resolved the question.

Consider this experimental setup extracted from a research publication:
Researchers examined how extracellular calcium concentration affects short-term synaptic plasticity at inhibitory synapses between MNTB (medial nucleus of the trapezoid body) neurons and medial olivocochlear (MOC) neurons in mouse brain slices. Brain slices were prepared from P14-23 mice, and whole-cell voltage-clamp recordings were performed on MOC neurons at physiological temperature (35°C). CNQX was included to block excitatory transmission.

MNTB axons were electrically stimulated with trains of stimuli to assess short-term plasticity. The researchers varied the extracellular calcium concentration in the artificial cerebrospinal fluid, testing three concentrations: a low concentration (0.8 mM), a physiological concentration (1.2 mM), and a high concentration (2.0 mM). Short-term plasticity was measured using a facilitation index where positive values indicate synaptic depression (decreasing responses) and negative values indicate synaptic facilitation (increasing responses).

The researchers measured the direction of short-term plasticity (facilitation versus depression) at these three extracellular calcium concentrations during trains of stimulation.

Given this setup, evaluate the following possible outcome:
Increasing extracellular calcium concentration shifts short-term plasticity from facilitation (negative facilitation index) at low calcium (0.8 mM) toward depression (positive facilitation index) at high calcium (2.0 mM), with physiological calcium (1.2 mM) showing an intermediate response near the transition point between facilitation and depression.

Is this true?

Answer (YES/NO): NO